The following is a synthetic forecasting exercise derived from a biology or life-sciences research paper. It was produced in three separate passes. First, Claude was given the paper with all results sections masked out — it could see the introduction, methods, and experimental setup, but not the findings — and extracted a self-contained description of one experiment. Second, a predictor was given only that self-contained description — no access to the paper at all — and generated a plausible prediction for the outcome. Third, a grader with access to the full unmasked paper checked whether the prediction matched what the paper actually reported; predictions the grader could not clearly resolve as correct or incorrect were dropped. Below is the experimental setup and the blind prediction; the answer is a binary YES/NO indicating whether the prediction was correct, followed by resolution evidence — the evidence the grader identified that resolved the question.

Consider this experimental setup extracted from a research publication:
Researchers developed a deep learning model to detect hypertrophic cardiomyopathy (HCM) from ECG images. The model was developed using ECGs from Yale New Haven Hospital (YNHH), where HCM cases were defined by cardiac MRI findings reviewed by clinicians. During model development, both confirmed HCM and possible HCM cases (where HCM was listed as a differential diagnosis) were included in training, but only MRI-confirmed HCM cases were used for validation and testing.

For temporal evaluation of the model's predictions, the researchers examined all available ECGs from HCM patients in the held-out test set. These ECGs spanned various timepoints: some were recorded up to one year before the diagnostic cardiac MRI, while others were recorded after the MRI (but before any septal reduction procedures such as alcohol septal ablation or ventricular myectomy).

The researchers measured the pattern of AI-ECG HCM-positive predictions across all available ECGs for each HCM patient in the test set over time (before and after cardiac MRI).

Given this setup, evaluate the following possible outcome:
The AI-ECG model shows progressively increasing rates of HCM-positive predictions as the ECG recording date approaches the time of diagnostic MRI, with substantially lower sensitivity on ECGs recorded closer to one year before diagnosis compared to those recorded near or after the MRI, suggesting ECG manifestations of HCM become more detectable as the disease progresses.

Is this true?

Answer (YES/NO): NO